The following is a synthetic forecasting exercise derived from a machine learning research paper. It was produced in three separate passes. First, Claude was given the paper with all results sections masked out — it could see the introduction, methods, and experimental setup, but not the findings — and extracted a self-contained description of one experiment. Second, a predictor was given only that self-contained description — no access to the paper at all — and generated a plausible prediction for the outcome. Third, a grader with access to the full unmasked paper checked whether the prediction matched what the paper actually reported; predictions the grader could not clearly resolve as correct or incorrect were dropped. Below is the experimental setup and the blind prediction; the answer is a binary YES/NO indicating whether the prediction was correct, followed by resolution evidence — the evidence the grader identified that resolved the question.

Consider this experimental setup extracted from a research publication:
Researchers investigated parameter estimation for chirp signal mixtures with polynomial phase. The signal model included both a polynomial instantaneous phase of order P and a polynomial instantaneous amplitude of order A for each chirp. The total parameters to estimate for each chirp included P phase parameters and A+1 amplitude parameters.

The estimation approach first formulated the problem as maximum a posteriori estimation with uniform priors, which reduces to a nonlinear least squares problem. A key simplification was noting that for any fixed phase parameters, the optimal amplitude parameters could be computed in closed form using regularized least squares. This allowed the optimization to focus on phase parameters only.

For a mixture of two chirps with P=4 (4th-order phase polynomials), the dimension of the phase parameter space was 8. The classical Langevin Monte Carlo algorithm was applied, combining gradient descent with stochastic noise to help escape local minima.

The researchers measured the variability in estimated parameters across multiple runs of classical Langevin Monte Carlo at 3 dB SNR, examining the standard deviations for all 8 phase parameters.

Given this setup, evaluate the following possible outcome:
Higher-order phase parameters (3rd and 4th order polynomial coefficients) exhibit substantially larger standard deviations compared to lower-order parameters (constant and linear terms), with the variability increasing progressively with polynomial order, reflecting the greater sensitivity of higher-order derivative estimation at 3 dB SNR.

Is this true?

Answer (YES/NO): NO